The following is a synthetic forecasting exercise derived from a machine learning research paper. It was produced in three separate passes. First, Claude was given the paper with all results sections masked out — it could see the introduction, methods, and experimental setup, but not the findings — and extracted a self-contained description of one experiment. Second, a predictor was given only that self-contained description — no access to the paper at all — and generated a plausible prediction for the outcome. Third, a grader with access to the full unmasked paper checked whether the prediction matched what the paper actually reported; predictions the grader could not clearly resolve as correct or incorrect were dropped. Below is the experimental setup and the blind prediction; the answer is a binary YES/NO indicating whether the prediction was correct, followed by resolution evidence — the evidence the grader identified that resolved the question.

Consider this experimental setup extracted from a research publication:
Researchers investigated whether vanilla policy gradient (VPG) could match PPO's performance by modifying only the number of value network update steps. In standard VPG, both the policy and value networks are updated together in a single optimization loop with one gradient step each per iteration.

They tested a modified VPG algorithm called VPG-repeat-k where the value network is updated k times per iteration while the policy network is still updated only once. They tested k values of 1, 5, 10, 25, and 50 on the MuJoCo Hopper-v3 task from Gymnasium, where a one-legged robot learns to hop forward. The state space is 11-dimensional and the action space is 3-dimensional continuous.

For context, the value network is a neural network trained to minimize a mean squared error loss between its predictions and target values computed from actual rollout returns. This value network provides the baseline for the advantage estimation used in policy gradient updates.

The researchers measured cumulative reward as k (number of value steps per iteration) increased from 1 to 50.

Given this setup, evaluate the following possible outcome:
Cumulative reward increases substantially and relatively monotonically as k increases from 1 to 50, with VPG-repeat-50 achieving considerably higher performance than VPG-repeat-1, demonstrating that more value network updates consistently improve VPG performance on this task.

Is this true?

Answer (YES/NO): YES